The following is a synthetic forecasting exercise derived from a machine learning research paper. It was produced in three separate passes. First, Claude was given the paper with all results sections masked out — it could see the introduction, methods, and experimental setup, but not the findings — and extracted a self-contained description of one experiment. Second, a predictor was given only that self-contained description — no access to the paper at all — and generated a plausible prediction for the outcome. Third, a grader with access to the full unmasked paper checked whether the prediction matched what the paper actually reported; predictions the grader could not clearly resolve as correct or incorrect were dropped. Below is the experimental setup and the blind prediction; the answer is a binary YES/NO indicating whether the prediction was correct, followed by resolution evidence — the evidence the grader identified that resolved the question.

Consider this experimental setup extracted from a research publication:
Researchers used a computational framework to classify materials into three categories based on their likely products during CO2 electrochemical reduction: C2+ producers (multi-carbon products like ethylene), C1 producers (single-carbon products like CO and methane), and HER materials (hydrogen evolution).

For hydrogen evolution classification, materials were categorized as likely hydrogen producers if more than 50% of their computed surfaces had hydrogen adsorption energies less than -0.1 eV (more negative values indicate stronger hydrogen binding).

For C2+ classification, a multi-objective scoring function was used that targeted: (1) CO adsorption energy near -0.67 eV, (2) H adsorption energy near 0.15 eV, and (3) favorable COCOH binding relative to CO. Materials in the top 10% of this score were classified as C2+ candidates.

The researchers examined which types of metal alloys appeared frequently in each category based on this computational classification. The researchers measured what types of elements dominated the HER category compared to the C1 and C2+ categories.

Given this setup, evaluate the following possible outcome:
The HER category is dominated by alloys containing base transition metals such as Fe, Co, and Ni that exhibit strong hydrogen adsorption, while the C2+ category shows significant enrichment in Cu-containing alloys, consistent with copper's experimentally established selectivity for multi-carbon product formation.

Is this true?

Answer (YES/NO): NO